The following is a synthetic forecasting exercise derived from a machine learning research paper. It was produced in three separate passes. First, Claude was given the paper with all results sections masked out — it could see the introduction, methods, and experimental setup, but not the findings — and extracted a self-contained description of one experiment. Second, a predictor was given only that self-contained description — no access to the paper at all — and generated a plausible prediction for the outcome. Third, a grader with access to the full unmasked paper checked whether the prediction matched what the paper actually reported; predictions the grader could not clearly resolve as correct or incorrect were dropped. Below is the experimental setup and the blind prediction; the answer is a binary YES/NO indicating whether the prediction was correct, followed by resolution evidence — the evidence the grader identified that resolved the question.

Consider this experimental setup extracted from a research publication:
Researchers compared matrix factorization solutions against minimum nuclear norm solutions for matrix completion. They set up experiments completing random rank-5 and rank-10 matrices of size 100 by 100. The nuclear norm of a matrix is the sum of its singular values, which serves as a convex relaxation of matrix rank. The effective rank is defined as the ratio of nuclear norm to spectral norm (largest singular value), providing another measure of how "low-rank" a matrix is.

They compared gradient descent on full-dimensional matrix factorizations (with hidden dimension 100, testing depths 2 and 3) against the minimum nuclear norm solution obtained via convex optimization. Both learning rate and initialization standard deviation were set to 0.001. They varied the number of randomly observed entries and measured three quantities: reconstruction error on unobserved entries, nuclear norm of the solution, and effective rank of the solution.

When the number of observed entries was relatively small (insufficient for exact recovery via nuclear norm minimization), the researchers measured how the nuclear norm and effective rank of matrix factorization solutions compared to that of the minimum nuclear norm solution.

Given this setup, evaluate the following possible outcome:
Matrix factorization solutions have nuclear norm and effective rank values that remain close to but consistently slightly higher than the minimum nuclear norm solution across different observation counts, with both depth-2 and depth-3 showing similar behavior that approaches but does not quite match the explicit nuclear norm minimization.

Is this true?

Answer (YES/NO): NO